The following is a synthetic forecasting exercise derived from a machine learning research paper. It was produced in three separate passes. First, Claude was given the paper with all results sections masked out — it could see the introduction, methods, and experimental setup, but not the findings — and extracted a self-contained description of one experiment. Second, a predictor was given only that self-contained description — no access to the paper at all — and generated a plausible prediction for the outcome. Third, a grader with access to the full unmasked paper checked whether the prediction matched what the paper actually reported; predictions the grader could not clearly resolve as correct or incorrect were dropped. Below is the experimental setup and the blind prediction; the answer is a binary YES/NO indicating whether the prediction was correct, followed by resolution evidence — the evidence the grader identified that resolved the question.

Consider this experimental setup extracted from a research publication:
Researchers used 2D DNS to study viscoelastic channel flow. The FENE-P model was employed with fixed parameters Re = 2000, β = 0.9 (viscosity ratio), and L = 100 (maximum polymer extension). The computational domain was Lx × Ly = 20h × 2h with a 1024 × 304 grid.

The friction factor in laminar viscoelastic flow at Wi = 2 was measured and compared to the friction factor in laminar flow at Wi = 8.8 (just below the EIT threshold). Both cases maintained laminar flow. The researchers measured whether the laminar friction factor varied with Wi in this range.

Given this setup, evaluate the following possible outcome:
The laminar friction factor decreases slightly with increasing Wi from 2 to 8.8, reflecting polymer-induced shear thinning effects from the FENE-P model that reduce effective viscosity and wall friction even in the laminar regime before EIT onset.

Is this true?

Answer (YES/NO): YES